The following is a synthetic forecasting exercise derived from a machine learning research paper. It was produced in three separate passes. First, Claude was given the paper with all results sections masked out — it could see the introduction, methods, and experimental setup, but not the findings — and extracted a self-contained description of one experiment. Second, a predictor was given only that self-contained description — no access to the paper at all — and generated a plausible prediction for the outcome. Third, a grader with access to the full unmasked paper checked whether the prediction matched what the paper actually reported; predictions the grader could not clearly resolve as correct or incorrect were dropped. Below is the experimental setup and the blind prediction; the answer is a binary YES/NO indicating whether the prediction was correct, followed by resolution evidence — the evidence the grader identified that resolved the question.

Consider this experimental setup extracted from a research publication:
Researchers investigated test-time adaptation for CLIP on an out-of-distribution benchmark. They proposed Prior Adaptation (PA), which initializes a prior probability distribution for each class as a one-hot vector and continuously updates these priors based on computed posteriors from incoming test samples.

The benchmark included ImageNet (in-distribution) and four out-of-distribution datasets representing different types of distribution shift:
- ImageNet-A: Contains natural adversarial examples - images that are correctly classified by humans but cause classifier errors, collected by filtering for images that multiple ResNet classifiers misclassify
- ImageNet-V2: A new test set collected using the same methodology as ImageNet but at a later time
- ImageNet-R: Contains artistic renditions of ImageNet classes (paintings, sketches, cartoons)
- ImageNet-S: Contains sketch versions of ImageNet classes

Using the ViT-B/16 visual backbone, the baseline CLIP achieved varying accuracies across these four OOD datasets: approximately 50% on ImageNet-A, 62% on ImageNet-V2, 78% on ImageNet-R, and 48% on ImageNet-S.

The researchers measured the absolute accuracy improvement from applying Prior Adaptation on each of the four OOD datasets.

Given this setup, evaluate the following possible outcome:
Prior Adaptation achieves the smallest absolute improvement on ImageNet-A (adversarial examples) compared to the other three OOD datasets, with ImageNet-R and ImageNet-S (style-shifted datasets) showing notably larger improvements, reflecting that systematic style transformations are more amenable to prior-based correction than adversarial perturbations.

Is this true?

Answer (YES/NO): NO